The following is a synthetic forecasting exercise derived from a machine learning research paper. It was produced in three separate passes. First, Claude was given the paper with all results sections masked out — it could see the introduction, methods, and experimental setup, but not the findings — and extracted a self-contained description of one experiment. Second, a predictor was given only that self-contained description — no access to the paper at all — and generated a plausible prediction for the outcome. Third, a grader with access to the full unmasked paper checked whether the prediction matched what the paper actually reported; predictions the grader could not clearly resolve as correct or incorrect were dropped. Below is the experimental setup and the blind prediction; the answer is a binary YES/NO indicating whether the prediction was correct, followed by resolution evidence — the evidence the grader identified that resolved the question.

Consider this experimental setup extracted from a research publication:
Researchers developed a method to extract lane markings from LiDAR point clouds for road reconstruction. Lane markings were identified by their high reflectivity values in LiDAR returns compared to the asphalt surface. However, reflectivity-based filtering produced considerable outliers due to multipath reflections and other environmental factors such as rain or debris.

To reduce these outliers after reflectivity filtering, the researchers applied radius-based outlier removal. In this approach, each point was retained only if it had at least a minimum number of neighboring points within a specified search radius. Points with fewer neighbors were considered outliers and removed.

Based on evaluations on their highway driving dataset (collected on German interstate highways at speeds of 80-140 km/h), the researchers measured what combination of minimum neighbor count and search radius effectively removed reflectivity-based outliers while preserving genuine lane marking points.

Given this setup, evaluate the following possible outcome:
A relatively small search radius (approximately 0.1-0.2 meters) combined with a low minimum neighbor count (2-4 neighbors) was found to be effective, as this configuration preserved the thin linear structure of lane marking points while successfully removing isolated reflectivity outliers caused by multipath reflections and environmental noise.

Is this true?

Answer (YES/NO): NO